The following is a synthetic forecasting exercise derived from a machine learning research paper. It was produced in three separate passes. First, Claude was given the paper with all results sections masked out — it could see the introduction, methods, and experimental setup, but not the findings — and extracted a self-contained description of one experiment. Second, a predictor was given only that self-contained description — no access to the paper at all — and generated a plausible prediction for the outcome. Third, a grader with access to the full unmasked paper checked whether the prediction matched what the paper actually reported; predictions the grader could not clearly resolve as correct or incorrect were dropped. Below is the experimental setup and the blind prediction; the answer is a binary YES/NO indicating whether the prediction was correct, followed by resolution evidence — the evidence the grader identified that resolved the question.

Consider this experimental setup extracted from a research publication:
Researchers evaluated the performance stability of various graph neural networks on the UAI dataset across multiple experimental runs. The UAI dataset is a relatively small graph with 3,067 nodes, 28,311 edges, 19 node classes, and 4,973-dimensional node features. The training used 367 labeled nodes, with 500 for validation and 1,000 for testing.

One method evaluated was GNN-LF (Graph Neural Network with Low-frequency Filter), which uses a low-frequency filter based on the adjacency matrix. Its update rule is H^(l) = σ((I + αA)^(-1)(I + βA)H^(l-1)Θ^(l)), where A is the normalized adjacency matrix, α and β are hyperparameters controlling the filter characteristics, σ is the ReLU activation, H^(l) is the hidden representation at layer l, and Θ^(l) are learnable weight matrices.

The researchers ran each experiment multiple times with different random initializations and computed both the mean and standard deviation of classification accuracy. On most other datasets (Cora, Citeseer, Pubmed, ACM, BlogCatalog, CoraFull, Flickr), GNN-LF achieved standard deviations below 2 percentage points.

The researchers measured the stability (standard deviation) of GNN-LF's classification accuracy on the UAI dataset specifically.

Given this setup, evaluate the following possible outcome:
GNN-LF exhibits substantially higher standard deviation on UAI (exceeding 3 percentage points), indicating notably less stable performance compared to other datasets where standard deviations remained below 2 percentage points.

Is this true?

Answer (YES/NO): YES